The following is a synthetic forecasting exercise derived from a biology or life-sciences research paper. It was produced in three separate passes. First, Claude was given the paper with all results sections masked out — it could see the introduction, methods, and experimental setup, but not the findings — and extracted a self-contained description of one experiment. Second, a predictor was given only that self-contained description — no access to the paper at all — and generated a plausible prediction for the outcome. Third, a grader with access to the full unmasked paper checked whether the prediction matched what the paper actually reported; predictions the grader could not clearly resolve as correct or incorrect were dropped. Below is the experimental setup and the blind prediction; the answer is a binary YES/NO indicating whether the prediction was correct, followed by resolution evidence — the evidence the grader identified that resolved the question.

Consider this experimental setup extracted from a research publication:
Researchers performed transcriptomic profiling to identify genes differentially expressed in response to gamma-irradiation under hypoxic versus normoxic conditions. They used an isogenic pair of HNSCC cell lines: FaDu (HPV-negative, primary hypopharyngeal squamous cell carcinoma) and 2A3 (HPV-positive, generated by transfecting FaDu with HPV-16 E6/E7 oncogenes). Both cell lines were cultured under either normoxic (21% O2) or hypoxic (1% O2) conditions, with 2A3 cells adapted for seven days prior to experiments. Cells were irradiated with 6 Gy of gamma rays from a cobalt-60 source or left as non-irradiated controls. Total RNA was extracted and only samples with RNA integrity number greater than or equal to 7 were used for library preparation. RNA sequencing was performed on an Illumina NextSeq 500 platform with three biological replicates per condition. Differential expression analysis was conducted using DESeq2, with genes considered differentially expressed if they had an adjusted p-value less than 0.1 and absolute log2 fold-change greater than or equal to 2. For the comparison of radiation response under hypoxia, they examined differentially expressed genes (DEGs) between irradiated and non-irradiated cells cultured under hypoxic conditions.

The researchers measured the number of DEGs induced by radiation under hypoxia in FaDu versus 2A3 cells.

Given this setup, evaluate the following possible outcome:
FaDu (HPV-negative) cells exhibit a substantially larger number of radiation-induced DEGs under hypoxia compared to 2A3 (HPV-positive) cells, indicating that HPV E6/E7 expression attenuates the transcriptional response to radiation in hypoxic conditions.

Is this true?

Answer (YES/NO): YES